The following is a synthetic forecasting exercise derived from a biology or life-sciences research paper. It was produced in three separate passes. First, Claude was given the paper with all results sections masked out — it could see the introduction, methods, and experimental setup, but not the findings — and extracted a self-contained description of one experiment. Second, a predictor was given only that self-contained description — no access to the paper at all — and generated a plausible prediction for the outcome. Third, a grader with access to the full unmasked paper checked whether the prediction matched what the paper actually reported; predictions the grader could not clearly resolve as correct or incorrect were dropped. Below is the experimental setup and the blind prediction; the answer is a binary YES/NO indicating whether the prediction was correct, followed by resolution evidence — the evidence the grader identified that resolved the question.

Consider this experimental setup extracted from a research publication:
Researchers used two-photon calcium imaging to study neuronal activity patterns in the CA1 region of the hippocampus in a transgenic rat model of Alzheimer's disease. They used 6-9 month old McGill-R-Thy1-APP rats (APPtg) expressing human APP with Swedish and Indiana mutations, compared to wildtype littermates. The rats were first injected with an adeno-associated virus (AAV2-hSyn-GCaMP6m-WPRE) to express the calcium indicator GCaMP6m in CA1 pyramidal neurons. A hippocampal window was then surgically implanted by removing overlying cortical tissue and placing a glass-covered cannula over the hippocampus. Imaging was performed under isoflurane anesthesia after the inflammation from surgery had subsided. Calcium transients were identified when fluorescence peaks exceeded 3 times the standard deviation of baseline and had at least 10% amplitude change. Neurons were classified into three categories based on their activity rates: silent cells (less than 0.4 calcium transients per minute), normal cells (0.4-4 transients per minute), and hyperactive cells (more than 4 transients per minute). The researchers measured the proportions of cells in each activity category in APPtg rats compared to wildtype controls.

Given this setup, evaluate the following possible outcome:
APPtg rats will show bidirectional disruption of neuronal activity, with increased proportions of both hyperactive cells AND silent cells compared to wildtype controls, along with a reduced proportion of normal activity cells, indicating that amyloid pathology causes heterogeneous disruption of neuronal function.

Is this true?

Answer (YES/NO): NO